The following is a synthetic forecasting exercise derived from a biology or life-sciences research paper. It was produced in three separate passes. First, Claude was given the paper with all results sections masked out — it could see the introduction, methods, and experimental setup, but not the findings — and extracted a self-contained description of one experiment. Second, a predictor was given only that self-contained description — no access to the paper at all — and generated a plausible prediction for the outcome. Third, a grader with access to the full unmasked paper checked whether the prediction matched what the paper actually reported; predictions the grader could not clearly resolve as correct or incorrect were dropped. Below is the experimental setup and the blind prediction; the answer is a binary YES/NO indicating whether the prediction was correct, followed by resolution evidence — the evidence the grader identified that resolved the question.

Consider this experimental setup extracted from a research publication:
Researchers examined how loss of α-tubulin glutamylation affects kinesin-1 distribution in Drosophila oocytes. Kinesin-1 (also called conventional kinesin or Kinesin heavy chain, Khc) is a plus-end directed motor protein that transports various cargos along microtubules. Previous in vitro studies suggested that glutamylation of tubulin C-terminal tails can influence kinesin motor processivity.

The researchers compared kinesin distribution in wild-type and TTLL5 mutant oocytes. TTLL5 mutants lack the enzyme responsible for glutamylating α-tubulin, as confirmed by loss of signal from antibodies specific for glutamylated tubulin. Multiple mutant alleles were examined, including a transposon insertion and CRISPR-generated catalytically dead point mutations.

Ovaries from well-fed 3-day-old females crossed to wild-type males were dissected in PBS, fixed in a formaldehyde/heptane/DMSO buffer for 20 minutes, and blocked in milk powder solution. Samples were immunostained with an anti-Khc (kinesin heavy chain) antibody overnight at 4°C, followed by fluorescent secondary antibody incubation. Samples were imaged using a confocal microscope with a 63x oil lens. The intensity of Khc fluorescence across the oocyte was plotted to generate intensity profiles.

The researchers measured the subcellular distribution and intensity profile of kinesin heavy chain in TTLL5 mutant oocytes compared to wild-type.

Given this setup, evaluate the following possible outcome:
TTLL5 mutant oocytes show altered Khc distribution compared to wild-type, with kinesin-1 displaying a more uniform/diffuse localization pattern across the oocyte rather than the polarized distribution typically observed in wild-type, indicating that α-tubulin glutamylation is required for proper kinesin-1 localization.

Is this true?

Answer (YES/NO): YES